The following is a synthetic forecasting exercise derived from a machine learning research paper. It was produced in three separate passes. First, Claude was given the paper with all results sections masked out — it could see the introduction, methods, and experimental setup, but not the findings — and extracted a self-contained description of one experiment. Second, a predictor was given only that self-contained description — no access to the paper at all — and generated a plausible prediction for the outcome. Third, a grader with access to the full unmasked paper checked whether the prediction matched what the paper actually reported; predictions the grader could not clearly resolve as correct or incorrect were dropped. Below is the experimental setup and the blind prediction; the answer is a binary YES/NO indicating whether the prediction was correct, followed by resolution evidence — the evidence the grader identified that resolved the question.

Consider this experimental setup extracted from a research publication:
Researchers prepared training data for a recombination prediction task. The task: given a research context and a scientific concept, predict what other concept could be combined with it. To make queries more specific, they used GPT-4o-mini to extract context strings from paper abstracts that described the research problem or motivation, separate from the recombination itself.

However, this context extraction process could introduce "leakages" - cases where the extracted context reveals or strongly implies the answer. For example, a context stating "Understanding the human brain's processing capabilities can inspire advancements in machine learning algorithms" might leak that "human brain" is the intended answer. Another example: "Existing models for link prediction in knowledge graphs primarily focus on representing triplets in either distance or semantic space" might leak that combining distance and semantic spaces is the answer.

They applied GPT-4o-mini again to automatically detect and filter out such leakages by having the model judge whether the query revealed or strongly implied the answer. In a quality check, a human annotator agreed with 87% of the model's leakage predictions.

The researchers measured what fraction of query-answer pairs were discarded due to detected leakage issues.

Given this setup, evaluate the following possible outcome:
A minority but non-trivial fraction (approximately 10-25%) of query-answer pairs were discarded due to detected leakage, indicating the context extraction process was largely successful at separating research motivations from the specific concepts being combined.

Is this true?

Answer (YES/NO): YES